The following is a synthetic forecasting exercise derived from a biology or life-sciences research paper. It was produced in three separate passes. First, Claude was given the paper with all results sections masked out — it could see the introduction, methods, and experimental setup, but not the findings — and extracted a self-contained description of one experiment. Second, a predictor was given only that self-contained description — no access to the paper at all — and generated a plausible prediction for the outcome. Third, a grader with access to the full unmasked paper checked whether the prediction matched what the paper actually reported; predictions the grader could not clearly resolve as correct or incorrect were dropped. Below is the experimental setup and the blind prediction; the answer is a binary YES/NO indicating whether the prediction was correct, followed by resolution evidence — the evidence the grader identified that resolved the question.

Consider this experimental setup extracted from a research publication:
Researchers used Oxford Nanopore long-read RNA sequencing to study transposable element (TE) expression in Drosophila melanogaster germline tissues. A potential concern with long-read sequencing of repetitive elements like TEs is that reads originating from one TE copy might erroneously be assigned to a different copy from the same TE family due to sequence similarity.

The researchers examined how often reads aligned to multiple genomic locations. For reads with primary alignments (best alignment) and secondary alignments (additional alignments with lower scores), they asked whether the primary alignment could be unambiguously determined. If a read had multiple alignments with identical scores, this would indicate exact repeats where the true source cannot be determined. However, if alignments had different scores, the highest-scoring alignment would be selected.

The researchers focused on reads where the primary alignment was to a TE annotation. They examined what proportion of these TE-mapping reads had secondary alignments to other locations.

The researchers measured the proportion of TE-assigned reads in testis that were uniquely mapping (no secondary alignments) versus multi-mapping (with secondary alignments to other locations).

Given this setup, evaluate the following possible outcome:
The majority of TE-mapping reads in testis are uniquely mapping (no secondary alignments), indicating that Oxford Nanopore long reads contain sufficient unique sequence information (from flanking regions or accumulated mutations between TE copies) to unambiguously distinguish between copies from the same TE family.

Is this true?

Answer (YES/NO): YES